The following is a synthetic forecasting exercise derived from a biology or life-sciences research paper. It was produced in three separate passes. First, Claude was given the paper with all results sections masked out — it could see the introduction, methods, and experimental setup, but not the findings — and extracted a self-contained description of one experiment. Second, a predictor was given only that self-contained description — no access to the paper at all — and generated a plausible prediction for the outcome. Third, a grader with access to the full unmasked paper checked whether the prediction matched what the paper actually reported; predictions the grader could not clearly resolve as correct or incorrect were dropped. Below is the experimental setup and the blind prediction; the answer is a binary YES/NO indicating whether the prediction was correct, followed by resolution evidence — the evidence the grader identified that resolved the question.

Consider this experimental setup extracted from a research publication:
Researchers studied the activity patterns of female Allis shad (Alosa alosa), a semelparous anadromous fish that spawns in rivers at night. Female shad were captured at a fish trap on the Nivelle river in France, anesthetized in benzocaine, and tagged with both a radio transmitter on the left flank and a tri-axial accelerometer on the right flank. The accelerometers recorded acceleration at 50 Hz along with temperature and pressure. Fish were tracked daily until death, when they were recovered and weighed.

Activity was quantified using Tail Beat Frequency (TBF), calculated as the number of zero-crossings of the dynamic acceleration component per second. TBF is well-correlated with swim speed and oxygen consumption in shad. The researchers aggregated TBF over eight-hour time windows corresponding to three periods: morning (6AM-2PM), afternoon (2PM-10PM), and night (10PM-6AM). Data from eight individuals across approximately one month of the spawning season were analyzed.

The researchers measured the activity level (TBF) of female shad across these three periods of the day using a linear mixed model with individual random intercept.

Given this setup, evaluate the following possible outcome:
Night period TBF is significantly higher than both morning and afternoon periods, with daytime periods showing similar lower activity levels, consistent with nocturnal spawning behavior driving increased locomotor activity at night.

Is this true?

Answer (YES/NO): YES